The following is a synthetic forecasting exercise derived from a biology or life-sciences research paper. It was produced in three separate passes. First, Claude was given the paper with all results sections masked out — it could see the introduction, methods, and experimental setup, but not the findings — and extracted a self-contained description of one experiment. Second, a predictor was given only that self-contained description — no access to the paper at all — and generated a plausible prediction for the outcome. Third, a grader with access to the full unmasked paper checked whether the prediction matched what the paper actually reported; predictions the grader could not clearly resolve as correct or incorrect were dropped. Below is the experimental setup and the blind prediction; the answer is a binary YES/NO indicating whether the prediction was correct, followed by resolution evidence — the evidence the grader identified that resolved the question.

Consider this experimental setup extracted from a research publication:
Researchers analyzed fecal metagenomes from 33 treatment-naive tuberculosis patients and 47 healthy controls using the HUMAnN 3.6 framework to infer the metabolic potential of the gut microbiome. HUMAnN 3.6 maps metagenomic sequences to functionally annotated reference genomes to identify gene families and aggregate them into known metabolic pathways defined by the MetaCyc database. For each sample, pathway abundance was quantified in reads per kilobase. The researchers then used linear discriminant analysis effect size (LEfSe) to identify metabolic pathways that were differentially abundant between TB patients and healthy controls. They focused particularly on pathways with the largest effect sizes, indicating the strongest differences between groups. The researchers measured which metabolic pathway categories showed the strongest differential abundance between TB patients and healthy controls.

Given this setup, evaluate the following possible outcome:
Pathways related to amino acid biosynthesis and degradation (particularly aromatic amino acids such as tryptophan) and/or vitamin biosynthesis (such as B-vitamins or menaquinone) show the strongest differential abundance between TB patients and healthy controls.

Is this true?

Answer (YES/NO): NO